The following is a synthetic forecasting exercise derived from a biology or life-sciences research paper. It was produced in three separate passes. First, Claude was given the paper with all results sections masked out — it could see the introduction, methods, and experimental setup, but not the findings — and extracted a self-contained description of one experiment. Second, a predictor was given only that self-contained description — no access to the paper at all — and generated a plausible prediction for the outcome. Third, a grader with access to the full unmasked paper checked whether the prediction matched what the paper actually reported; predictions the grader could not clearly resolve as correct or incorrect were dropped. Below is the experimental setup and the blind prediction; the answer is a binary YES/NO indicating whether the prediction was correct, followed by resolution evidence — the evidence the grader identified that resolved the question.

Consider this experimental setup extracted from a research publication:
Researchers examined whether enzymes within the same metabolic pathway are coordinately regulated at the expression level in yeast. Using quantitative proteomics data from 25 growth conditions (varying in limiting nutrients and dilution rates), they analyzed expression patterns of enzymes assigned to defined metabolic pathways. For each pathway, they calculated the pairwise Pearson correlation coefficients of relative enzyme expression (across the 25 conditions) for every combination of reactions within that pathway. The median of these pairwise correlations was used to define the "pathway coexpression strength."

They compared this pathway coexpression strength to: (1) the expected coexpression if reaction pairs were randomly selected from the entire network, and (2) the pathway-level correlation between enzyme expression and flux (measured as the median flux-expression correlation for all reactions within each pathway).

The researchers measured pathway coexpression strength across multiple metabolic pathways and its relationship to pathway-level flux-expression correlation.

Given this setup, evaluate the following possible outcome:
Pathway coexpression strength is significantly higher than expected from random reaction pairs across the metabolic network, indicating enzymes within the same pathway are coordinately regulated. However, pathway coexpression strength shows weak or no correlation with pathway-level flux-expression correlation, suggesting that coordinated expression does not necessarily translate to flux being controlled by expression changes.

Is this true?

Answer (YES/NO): NO